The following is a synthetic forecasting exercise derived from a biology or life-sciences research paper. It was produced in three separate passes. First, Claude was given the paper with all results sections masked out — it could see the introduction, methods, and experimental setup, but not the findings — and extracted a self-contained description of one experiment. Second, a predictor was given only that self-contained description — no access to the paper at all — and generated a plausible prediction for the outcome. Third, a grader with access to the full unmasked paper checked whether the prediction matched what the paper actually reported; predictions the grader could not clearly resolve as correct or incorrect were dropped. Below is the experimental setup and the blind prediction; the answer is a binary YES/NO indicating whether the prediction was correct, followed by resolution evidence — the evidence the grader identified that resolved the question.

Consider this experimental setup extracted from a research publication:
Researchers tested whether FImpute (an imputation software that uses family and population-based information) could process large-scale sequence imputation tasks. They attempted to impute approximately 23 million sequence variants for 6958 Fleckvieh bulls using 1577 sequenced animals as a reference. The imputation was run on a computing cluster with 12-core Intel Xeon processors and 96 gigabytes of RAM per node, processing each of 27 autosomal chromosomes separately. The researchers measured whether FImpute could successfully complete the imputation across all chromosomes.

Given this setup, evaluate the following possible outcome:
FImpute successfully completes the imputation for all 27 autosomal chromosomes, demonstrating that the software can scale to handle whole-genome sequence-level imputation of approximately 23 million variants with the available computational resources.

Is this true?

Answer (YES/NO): NO